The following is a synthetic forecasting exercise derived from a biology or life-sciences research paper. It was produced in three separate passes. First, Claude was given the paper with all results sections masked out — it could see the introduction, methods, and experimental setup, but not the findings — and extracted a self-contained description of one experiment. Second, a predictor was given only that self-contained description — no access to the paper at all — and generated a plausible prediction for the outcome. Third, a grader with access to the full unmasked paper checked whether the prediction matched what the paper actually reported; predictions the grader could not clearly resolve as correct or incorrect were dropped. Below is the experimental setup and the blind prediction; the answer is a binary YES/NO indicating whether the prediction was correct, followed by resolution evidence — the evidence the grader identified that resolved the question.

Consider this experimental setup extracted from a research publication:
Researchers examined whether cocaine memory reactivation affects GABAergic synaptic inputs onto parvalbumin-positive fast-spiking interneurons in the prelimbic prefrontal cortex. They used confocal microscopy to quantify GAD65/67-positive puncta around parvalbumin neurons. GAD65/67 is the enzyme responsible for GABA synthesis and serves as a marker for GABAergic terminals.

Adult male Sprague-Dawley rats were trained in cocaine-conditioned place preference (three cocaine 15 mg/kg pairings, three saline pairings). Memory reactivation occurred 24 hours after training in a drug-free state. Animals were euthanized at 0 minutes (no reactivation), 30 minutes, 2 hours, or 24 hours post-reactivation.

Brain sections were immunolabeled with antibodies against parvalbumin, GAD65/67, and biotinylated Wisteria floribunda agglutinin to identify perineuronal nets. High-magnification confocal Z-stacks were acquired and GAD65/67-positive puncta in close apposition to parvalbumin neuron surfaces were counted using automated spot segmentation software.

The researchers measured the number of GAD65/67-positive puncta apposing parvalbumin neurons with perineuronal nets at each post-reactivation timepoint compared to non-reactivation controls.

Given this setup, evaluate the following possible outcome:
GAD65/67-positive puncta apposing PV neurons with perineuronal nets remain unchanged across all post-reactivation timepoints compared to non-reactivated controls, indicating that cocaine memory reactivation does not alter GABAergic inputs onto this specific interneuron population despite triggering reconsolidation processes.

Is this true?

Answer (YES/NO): YES